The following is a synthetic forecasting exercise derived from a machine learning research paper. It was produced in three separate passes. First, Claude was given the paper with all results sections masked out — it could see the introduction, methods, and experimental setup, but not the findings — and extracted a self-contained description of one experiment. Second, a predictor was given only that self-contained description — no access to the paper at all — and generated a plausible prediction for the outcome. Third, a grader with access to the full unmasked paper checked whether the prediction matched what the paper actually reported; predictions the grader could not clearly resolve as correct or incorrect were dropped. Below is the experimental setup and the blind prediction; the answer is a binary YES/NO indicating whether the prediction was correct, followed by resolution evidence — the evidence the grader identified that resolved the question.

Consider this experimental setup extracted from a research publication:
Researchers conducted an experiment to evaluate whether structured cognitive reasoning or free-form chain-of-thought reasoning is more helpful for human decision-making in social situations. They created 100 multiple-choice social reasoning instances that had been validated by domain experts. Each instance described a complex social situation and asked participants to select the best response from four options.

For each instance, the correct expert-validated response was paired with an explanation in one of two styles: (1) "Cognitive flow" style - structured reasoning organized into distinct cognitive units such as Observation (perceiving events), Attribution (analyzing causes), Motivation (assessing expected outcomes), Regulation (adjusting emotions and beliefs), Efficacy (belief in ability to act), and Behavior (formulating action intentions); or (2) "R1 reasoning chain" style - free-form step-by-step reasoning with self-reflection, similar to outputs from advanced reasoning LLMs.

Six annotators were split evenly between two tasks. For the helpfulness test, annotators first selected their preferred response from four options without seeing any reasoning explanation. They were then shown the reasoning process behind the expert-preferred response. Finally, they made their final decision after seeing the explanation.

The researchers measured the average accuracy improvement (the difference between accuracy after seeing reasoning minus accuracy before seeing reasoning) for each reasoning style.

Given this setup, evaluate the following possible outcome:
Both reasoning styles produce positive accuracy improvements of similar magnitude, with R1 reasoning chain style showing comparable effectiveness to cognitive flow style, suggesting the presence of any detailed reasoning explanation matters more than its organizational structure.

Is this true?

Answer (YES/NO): NO